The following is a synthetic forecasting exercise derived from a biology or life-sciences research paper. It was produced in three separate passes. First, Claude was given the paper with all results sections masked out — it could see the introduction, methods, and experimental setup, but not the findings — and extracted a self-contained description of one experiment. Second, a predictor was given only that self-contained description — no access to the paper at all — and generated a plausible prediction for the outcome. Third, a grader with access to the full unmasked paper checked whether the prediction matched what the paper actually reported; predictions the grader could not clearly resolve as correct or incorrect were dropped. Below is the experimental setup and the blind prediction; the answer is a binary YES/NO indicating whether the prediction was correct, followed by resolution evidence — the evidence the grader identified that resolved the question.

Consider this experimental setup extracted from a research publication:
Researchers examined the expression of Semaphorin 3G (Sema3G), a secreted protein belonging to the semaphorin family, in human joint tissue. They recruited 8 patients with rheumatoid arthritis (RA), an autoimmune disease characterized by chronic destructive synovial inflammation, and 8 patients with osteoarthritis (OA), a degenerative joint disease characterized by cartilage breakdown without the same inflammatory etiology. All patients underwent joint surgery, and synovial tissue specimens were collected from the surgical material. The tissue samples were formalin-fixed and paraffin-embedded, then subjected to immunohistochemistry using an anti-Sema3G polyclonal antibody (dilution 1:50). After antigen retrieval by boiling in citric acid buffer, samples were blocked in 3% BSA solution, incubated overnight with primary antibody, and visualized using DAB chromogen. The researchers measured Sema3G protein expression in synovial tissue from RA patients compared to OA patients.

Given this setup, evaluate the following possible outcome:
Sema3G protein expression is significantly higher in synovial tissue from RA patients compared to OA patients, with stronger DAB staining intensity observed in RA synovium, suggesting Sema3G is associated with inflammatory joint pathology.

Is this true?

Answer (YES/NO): YES